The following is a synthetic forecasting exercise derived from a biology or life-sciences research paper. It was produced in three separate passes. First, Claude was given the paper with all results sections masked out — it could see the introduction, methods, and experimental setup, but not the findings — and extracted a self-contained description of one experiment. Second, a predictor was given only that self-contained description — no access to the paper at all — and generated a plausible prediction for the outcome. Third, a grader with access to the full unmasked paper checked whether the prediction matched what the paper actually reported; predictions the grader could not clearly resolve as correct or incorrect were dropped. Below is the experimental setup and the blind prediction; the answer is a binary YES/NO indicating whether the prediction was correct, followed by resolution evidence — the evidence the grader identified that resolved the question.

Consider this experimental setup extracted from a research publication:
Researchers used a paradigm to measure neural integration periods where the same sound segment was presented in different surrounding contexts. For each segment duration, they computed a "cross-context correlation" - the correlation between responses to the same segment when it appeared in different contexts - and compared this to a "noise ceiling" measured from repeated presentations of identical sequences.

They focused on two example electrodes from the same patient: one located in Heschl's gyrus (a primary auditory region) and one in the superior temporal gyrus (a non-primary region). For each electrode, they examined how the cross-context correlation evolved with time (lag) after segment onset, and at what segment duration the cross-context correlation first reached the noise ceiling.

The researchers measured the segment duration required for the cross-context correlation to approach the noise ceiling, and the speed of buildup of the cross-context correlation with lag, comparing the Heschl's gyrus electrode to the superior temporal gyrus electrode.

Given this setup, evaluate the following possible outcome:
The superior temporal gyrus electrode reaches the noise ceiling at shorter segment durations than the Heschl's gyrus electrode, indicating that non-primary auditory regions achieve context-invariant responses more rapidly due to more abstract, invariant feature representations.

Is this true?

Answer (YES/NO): NO